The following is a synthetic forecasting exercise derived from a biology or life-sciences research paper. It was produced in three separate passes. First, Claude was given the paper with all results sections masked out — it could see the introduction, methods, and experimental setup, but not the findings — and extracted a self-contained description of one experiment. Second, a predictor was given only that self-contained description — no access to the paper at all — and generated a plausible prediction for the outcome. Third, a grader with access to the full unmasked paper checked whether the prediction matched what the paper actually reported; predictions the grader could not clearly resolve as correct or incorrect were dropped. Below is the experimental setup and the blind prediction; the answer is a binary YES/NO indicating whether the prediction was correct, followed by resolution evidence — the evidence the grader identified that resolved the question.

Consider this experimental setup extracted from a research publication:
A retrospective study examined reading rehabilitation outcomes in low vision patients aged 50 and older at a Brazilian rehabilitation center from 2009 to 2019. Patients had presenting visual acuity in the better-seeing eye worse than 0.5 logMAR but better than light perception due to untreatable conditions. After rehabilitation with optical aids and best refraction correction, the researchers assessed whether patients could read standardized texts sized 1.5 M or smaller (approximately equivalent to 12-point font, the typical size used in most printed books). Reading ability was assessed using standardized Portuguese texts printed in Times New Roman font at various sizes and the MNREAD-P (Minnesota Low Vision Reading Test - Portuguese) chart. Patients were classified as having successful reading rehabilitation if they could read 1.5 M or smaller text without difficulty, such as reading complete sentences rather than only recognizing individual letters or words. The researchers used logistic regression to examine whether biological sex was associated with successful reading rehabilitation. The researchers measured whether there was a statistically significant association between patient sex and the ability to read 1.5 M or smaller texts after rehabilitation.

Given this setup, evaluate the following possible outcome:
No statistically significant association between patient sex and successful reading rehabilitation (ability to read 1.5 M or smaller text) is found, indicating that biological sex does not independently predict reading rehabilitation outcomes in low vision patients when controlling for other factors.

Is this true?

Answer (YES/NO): NO